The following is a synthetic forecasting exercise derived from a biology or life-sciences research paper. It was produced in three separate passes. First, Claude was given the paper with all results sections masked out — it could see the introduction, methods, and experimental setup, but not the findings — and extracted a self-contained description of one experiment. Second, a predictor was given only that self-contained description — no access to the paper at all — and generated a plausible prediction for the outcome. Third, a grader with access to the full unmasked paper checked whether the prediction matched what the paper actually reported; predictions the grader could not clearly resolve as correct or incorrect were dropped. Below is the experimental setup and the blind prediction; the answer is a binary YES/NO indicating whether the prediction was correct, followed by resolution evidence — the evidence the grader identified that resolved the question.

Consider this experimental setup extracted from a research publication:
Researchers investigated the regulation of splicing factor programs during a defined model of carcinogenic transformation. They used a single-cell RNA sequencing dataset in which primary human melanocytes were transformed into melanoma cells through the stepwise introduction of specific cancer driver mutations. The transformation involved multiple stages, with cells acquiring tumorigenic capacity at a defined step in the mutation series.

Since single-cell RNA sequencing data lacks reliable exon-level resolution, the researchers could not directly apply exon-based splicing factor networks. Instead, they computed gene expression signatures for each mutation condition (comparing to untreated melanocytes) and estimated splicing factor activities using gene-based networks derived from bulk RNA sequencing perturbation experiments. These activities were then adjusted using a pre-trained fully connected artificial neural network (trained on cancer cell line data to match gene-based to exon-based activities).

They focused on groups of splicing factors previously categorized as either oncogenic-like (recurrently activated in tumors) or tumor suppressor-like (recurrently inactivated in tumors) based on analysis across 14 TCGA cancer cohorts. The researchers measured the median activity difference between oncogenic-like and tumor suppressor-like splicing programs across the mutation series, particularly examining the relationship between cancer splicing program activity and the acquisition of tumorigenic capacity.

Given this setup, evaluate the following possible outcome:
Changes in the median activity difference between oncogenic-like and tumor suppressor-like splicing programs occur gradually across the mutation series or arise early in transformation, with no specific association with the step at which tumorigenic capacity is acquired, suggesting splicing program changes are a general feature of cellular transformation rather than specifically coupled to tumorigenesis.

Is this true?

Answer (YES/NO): NO